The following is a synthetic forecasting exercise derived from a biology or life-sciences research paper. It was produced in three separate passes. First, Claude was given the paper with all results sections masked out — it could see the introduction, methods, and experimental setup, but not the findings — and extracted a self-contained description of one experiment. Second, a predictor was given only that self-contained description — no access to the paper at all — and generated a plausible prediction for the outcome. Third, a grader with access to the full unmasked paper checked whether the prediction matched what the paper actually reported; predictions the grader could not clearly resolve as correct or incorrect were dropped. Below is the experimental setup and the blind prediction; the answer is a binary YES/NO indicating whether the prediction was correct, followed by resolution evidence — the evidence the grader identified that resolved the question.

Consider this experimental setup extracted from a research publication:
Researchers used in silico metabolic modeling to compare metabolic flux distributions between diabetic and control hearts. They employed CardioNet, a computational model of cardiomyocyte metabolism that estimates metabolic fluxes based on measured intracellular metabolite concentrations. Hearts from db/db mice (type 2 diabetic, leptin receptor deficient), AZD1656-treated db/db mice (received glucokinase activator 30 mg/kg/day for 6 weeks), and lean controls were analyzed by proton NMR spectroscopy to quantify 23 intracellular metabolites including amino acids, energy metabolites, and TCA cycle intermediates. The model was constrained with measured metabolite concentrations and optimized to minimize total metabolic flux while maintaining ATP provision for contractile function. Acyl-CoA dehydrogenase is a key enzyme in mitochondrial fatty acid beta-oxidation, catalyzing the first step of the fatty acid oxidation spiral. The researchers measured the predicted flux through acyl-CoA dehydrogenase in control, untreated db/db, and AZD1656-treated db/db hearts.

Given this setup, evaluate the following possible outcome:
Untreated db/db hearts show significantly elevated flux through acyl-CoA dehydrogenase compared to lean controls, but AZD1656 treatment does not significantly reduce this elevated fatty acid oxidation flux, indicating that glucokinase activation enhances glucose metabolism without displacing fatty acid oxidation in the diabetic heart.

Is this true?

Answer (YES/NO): NO